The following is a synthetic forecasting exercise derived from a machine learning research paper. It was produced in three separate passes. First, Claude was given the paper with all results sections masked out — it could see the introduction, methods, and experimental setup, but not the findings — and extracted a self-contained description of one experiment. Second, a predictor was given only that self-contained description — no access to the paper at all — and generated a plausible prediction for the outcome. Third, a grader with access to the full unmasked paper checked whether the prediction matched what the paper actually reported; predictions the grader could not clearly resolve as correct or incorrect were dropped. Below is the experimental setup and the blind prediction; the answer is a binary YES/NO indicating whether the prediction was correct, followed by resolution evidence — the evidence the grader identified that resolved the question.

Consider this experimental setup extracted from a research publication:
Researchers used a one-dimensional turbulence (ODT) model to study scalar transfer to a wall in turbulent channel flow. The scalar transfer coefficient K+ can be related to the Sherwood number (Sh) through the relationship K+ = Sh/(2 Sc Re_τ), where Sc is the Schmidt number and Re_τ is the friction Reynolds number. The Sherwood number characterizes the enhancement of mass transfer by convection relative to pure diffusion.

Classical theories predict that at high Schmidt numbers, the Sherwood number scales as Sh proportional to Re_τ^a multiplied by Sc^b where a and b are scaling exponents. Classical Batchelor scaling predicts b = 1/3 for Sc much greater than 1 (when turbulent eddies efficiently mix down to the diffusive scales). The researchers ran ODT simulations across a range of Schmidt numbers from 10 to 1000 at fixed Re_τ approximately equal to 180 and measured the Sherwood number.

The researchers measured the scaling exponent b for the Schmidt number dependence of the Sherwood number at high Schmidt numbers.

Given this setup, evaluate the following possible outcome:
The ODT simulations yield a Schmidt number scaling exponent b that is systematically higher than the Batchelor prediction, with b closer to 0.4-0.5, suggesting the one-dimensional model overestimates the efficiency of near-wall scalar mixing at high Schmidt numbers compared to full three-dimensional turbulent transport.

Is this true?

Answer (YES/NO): NO